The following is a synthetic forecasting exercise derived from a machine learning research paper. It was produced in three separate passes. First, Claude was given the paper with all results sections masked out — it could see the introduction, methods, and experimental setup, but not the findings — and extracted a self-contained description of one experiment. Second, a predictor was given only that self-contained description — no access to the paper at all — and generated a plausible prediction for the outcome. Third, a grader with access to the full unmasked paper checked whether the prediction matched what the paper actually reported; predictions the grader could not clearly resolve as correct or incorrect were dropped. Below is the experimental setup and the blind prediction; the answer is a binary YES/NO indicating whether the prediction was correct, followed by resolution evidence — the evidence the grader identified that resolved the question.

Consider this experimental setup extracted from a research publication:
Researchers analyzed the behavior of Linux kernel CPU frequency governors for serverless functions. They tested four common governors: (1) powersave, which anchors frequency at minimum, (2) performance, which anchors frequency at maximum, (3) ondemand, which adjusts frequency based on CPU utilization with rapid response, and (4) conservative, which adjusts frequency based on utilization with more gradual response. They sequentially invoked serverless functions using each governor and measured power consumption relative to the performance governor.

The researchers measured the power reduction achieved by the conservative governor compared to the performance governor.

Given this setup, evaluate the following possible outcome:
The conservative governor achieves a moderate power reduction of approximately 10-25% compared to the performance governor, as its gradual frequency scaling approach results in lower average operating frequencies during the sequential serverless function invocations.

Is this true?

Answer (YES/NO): NO